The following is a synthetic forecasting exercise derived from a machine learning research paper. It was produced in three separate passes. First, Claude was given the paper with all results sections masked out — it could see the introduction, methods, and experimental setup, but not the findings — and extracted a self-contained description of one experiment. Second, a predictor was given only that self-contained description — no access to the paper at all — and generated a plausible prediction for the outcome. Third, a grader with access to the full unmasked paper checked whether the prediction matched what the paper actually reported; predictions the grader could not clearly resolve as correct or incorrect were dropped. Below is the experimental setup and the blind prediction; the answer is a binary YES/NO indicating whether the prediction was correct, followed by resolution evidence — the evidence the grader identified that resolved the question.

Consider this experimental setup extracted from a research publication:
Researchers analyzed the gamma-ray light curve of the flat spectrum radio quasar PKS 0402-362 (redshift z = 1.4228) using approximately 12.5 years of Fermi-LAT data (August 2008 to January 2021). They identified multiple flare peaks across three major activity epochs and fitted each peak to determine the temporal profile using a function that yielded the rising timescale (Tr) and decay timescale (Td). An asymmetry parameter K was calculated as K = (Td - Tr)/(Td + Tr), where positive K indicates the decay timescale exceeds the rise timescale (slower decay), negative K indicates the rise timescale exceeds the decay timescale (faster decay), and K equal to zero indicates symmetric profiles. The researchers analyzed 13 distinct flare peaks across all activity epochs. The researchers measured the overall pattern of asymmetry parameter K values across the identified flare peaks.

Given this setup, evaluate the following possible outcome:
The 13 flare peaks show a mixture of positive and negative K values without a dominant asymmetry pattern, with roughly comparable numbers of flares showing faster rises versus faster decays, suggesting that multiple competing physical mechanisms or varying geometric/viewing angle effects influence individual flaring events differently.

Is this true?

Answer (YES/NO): YES